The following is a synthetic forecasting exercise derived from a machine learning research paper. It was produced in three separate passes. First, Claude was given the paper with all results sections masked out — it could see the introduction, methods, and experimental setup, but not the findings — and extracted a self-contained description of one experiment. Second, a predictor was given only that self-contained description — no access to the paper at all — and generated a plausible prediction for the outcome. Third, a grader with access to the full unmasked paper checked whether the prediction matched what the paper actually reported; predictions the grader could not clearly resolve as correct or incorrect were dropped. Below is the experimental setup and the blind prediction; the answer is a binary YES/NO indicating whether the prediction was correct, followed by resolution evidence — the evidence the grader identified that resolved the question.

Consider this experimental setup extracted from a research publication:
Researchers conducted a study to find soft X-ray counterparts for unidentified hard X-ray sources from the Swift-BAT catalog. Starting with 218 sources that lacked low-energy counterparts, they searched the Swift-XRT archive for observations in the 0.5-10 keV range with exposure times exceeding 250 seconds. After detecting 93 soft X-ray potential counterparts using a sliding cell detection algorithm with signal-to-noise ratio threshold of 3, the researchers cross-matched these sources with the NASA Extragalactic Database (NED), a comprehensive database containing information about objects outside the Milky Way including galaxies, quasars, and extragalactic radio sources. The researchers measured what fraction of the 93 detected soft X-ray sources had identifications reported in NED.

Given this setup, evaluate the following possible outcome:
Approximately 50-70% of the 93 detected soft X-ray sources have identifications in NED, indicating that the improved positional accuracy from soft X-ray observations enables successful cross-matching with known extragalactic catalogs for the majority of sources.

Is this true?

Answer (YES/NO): NO